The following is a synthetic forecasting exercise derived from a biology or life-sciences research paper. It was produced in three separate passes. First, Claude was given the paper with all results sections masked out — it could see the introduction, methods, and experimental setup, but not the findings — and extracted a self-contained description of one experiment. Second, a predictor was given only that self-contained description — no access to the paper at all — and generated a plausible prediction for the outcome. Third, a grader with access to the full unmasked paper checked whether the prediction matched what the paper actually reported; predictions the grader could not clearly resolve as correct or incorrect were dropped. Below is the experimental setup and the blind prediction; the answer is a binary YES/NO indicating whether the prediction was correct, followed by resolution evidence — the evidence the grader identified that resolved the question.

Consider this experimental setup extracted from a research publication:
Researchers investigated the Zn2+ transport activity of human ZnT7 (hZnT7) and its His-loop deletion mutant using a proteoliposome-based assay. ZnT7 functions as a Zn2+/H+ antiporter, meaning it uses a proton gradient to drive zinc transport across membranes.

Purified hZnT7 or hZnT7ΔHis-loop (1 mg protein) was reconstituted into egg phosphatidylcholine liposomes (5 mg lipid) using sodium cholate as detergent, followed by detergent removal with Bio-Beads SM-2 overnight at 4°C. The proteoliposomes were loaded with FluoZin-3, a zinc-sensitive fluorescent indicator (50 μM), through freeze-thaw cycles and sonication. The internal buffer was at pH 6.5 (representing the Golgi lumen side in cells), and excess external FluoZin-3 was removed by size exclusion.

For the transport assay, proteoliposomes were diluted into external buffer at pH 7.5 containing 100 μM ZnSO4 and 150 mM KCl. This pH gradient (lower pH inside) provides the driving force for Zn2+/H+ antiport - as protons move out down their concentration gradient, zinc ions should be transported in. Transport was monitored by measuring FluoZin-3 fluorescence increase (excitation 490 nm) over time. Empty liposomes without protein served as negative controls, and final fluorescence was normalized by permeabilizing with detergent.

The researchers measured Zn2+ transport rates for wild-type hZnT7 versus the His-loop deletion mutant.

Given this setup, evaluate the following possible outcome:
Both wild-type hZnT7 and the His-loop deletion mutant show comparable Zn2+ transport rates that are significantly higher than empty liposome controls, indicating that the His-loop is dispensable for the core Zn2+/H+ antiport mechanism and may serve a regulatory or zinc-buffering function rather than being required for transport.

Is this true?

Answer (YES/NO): NO